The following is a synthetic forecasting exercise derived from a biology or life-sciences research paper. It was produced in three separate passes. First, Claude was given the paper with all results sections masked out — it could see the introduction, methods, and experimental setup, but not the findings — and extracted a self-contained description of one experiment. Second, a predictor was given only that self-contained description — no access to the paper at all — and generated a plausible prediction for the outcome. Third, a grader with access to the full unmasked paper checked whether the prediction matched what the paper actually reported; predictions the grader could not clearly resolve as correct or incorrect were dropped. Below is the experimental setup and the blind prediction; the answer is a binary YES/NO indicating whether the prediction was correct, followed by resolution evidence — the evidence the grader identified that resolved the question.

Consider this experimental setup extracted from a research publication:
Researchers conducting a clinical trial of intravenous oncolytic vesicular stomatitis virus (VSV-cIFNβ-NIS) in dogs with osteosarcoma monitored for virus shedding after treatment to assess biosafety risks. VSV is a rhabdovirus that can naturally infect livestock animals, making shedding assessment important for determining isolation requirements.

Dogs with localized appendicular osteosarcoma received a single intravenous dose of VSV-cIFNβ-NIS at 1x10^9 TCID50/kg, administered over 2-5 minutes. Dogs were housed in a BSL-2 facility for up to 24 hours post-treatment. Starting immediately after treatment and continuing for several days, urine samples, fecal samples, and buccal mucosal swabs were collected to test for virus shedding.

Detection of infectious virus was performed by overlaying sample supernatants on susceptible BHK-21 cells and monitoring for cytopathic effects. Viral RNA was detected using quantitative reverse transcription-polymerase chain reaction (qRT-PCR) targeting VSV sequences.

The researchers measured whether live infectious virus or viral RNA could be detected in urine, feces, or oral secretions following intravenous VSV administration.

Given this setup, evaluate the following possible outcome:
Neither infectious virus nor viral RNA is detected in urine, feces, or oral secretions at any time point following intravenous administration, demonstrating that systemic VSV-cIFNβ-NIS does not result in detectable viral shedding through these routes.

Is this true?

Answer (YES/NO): NO